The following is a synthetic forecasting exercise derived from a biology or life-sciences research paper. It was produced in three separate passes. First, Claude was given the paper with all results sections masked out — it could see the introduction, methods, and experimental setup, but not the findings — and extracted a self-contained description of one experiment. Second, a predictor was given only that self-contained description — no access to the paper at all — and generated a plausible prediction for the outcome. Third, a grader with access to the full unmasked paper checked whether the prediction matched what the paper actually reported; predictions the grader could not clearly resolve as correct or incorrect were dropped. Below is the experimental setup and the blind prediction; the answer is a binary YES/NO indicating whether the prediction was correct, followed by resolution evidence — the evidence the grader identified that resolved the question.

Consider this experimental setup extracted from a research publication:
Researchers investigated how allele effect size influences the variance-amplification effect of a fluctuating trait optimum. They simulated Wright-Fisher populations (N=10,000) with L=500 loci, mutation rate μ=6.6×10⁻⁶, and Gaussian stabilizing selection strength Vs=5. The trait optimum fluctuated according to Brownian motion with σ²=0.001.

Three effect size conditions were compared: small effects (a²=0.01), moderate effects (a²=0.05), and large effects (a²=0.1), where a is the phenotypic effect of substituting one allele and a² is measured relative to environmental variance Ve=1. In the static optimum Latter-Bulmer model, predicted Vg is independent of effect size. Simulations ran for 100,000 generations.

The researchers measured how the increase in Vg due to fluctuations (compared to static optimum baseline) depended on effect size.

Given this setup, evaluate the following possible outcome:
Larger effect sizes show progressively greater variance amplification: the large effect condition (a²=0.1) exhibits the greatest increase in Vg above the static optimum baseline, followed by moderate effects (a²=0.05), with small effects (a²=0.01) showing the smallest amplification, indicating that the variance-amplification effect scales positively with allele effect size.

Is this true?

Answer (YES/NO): NO